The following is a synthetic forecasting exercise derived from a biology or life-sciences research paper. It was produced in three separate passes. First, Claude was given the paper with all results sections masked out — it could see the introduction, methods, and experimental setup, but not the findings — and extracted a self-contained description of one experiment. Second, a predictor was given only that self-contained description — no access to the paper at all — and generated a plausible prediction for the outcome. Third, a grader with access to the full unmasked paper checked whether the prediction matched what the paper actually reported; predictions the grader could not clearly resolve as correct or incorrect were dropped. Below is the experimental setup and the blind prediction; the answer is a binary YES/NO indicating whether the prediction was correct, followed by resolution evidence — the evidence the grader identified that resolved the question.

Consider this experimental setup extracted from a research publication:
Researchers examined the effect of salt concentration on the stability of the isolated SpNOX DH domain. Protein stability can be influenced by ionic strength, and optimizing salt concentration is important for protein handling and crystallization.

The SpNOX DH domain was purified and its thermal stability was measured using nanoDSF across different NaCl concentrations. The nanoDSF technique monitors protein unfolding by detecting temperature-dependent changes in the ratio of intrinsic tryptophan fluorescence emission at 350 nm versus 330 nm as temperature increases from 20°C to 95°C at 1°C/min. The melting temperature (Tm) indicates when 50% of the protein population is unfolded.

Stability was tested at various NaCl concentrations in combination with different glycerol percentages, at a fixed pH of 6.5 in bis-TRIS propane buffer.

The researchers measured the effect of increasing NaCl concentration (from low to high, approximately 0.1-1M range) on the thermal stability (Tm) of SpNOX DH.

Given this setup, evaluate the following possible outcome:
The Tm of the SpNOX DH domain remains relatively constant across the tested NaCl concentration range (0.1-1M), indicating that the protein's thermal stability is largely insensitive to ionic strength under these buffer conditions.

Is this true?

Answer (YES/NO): NO